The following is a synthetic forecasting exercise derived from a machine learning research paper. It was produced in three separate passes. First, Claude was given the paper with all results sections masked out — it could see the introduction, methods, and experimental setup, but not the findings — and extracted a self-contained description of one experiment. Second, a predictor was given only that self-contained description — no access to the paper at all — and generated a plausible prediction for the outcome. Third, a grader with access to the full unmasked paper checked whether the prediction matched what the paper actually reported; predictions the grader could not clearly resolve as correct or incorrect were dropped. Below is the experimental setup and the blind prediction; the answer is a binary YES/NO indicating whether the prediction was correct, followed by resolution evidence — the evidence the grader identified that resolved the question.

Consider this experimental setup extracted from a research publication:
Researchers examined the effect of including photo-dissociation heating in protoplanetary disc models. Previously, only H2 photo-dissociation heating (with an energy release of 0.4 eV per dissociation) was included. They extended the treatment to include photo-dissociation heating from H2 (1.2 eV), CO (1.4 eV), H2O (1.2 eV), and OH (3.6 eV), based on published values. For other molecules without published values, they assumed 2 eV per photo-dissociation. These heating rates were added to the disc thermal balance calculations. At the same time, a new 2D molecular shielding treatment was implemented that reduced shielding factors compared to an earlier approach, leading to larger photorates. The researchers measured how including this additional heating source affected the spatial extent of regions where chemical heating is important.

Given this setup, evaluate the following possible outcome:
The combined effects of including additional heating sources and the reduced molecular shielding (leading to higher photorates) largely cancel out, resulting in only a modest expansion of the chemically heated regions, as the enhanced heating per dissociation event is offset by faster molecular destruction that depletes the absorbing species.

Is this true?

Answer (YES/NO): NO